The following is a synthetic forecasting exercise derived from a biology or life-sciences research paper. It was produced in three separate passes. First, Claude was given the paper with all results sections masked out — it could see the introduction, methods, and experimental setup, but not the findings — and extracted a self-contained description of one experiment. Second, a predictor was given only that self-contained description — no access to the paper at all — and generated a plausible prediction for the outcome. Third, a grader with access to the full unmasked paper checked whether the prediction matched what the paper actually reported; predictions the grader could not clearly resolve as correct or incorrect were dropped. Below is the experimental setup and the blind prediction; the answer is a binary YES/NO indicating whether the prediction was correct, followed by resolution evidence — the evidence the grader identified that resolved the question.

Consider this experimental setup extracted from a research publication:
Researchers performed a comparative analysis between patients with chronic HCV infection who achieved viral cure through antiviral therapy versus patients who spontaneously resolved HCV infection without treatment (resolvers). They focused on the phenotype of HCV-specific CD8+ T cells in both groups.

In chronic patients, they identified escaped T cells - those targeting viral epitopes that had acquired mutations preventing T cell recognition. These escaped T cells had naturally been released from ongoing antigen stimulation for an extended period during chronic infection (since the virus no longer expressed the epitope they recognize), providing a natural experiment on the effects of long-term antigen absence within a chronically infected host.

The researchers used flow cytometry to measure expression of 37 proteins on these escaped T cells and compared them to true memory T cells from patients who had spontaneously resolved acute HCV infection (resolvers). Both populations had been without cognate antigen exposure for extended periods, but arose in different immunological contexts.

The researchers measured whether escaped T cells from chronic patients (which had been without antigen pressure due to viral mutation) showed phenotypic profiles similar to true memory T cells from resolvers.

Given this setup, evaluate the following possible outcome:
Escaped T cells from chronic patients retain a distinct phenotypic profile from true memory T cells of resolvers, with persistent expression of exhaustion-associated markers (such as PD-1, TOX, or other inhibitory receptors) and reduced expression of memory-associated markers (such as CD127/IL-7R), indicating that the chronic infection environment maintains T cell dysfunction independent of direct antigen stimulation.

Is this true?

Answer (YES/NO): NO